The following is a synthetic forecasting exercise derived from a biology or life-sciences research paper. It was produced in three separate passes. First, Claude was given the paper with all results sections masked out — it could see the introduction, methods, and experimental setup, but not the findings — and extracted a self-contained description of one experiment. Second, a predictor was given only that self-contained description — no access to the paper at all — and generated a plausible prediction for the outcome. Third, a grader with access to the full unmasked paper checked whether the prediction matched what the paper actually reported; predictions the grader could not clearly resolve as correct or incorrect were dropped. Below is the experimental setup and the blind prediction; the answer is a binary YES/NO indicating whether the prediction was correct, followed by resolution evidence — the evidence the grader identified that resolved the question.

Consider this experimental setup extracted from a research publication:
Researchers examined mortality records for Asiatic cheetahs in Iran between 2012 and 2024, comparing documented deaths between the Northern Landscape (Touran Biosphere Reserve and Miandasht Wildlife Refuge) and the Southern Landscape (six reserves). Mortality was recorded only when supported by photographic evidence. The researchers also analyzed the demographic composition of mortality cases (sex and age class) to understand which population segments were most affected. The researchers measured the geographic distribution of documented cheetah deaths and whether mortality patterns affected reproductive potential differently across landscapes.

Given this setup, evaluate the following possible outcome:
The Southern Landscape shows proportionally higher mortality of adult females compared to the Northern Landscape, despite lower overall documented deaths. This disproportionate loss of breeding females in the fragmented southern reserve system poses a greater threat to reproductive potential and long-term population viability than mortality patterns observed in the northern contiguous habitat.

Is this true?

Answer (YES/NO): NO